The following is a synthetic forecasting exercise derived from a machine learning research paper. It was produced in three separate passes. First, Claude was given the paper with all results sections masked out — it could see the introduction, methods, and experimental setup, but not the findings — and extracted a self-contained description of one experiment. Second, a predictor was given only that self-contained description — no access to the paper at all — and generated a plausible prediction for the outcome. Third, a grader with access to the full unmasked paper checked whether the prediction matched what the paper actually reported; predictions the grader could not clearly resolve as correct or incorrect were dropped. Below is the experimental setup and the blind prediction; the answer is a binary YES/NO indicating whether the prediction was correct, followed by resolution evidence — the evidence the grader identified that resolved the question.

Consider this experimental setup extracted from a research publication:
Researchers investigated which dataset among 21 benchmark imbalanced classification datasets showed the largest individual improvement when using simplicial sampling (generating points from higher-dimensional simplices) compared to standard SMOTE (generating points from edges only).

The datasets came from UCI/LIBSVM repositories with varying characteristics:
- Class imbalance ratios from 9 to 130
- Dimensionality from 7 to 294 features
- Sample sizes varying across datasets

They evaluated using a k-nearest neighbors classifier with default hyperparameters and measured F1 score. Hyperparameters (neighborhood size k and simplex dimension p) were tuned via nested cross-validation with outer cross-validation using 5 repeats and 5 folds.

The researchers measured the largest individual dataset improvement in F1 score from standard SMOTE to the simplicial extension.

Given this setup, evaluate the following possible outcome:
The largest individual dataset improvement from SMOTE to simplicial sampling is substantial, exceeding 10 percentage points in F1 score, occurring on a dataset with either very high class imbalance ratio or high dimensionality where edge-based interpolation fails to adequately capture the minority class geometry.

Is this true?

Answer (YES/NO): YES